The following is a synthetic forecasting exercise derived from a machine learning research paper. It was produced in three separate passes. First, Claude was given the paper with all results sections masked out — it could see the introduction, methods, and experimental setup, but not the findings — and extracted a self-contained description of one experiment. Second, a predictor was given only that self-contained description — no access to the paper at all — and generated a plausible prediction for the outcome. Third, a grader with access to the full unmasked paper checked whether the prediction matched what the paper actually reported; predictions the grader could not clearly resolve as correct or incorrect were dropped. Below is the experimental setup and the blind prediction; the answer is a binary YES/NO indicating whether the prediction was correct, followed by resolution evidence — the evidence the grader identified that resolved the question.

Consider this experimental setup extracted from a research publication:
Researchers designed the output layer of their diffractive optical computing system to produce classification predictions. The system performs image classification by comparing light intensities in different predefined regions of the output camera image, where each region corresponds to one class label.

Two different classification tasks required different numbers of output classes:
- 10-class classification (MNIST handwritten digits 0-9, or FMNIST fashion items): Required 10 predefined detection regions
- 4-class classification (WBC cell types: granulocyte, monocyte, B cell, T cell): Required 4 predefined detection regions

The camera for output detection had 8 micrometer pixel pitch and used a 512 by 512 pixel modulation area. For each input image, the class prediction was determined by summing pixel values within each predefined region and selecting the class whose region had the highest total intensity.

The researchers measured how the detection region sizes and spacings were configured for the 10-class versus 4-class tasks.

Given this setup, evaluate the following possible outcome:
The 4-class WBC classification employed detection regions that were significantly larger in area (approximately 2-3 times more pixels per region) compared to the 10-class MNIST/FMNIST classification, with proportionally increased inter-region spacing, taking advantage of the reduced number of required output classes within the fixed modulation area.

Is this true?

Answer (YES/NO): NO